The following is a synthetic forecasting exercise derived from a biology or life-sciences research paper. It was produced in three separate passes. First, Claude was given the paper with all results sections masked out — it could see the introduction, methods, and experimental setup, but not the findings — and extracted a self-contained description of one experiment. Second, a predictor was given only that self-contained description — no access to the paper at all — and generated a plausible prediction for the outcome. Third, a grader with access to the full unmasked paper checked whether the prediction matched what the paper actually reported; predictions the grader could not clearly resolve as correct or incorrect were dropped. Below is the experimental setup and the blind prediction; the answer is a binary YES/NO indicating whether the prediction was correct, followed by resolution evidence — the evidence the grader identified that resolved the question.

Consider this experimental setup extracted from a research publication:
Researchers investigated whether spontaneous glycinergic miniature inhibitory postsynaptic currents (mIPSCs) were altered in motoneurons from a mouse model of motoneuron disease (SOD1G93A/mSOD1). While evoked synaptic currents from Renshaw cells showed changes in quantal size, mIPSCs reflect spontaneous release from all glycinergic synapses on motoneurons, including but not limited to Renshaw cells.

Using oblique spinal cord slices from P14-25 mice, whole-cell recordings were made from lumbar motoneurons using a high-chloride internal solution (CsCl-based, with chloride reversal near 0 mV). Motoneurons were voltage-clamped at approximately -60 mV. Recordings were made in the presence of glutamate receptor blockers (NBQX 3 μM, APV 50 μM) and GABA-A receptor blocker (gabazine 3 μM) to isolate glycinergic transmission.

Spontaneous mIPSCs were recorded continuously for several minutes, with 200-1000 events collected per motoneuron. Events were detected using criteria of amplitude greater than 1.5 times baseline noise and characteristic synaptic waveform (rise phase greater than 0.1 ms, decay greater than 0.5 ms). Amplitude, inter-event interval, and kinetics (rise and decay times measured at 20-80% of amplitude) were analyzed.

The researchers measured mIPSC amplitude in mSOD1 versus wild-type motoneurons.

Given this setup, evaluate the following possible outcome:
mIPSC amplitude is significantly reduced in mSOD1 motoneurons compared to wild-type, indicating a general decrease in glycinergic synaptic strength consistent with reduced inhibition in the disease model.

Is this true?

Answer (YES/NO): NO